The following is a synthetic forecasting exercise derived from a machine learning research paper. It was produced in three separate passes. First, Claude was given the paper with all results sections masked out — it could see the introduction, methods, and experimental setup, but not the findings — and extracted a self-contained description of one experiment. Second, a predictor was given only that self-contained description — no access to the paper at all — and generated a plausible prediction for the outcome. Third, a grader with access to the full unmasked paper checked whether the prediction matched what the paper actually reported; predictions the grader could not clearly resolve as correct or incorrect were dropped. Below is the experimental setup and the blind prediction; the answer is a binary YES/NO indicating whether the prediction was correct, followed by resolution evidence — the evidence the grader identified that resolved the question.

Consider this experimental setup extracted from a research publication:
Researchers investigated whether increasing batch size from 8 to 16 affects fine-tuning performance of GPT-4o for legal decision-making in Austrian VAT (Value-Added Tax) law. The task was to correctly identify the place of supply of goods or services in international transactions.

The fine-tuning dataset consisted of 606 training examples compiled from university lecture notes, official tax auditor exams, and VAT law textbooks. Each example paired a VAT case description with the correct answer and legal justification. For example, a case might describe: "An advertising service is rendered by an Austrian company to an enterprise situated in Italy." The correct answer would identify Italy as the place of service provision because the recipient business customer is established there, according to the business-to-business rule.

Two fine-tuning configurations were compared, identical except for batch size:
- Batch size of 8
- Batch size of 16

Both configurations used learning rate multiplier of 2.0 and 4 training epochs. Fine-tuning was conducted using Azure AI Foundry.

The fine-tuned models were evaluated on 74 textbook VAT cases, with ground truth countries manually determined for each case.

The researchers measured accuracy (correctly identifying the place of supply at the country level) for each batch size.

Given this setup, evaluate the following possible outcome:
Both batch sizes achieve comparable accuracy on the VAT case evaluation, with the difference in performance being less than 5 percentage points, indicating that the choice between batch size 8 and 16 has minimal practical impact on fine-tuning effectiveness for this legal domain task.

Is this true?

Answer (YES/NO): YES